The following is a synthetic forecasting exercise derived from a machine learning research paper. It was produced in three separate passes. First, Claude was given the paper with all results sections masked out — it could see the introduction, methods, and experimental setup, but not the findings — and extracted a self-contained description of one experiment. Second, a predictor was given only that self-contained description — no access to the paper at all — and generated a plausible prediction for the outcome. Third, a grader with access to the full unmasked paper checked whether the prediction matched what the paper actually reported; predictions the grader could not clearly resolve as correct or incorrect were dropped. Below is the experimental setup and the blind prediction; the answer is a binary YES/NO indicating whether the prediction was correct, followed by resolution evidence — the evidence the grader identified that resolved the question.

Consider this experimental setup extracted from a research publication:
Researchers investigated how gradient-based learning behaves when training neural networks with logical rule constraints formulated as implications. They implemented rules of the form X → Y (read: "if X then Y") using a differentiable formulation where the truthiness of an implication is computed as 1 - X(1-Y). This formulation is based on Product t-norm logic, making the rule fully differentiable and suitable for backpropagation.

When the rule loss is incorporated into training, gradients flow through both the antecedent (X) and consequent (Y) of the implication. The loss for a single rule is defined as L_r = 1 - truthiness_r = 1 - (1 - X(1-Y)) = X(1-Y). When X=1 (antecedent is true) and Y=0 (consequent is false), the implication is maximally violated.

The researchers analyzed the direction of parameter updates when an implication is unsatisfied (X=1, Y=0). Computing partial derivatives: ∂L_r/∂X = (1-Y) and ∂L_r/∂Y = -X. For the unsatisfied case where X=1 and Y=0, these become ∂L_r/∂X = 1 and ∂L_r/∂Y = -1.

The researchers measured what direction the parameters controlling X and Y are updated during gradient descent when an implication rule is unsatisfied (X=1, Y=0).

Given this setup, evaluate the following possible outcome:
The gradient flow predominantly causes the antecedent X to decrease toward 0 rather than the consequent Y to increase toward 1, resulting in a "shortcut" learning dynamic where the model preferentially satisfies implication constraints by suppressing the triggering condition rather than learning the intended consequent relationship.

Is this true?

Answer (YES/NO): NO